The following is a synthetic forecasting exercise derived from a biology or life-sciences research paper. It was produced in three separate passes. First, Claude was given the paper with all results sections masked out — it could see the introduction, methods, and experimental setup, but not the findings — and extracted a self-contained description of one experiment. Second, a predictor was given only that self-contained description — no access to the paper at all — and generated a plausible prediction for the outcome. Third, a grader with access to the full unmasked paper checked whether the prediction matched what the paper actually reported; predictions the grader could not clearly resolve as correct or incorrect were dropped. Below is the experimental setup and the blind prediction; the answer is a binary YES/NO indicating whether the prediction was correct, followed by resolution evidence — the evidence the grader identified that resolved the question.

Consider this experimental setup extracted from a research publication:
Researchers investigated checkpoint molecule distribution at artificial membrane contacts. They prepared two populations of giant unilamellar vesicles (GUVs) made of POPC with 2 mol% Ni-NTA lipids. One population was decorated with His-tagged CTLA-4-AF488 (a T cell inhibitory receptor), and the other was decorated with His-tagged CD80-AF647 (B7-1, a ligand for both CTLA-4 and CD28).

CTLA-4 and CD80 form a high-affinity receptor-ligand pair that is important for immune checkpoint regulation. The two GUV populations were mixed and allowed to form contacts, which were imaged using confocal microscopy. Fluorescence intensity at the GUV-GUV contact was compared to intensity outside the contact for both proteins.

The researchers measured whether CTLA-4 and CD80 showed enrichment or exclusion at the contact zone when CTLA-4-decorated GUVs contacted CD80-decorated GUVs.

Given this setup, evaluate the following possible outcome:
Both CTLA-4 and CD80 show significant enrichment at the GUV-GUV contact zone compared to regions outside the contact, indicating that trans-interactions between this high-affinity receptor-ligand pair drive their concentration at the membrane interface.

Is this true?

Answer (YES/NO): YES